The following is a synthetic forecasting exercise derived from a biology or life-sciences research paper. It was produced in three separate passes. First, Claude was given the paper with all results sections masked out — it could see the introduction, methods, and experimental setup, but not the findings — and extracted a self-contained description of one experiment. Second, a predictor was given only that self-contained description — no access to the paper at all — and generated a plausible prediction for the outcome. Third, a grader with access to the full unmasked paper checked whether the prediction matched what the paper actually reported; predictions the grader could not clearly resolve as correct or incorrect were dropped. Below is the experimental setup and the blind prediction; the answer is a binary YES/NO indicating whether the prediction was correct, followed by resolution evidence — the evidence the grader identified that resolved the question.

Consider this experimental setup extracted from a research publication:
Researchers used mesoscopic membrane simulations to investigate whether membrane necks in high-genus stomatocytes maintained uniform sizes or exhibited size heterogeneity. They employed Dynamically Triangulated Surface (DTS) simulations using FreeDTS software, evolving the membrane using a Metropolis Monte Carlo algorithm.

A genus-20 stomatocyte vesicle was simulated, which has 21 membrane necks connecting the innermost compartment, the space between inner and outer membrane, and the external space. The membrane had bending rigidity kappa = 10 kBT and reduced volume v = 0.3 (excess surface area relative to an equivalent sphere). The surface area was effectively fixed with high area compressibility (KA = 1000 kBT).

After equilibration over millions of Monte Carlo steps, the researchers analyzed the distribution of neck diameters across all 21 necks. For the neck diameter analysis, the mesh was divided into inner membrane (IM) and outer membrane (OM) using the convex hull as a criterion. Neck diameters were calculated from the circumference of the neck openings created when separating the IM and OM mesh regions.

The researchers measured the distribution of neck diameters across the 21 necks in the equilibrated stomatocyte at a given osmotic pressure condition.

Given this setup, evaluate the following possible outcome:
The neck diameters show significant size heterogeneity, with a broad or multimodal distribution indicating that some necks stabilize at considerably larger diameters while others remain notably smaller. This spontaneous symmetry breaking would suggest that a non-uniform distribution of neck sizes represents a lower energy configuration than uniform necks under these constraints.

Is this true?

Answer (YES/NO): YES